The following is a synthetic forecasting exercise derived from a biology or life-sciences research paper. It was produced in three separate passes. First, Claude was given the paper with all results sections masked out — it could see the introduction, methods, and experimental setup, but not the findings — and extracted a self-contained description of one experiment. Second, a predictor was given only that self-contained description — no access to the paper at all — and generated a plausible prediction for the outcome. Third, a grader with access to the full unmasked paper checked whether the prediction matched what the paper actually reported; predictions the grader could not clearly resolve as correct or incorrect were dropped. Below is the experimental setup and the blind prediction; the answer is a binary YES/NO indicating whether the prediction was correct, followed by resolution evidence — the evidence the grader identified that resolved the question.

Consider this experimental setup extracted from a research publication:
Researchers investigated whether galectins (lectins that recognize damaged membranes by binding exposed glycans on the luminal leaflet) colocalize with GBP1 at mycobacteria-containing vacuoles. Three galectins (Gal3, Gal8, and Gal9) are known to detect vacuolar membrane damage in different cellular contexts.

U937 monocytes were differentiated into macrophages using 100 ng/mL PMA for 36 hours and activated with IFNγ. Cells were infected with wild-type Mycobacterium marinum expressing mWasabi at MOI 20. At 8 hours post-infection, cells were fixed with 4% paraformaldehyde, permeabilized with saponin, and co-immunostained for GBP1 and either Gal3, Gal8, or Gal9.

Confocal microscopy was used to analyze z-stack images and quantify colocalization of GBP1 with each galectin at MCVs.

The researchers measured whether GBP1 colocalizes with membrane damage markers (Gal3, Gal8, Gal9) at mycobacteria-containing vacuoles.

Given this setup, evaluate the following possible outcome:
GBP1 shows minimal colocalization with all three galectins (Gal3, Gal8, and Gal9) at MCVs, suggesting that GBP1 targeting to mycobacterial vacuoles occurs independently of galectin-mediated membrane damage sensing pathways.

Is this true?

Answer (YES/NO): NO